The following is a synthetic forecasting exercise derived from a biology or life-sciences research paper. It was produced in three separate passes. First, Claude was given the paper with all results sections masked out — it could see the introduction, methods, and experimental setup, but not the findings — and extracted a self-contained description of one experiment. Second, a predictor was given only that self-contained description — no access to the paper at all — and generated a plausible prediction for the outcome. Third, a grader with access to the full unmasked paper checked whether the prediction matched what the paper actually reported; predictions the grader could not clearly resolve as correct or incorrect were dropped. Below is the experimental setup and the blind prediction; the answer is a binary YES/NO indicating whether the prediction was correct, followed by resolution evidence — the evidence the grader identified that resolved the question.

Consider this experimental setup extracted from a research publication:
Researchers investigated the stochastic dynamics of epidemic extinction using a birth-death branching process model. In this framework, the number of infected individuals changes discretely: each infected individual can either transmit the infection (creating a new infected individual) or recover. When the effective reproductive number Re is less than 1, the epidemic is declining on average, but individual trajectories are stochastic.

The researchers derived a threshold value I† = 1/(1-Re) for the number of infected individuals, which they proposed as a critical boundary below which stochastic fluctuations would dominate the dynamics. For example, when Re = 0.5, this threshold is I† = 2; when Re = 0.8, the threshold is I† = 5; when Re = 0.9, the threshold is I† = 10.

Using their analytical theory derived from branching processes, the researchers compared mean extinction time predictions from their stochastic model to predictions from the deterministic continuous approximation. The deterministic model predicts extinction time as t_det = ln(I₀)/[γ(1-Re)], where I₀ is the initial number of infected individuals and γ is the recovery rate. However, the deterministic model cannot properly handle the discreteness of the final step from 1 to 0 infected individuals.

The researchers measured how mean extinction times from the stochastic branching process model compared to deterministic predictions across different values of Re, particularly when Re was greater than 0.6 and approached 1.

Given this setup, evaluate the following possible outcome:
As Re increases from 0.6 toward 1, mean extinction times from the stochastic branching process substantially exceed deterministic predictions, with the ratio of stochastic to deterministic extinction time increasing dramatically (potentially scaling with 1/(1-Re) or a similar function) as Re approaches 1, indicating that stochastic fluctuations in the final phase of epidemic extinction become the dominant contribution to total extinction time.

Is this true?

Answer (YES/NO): NO